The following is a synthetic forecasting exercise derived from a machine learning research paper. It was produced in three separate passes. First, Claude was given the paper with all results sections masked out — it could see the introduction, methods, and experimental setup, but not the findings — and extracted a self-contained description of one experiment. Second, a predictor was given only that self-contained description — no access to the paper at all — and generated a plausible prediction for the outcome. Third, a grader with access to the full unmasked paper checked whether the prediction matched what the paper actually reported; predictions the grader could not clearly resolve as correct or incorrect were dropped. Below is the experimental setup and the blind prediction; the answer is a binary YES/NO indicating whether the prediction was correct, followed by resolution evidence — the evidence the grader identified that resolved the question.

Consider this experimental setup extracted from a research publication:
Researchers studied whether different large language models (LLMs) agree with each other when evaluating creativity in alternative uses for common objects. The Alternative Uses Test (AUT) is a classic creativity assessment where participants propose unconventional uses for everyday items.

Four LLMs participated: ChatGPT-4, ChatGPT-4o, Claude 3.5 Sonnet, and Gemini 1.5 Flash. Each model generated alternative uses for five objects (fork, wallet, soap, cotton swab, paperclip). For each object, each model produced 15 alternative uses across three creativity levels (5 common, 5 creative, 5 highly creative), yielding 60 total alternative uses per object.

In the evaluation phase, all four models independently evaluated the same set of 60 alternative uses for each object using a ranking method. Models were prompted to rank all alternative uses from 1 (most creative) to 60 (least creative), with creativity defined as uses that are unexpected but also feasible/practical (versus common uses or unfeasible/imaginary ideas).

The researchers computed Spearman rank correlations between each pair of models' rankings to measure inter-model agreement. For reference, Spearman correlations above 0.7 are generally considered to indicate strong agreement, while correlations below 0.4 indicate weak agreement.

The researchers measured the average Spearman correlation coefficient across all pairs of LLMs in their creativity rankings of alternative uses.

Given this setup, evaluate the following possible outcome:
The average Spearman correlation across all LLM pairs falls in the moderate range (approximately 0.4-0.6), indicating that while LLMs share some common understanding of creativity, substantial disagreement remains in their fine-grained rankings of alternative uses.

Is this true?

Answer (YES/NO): NO